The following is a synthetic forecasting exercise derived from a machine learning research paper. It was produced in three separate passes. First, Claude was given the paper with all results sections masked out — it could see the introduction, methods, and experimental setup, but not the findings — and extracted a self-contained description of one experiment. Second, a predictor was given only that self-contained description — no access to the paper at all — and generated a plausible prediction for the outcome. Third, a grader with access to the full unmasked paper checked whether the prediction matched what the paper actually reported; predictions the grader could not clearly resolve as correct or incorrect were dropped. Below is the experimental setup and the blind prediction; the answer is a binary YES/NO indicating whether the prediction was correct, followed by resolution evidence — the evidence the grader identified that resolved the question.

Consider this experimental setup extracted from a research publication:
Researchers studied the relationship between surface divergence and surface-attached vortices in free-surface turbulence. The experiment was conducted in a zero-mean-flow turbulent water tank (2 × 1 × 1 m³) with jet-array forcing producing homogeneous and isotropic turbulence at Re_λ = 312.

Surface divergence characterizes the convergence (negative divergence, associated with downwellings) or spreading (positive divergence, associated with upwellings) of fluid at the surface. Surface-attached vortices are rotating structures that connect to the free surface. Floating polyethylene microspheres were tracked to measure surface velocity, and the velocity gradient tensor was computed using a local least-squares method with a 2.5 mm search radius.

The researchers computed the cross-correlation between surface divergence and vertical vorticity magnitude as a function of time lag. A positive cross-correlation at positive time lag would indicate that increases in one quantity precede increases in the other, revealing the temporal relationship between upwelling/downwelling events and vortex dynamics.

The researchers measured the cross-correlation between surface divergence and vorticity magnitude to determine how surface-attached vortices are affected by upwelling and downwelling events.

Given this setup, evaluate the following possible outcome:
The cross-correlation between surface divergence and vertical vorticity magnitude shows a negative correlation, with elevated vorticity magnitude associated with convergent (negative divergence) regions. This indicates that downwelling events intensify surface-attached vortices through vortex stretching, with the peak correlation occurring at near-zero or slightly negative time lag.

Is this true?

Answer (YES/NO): NO